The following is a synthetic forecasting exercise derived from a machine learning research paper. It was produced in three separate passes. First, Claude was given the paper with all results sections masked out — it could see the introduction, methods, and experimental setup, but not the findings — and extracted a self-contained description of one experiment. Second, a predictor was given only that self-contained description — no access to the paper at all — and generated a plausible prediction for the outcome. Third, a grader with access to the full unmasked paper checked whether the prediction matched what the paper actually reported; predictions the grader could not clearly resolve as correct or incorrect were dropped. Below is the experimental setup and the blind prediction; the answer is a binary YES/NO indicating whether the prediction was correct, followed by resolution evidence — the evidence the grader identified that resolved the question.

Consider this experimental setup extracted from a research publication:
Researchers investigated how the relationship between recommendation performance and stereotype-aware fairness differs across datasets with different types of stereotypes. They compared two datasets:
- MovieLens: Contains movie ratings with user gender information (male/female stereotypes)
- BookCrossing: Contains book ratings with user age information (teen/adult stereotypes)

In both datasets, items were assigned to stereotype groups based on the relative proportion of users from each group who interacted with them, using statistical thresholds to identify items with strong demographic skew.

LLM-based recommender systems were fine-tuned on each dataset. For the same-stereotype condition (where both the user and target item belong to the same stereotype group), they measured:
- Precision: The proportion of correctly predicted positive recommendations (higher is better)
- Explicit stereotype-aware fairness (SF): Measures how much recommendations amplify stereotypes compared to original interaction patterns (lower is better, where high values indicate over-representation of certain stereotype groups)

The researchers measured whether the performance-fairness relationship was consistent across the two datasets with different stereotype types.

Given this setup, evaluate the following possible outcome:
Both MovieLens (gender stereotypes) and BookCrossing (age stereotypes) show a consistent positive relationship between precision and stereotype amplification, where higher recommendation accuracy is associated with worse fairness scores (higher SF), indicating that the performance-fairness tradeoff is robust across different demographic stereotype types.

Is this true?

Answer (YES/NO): YES